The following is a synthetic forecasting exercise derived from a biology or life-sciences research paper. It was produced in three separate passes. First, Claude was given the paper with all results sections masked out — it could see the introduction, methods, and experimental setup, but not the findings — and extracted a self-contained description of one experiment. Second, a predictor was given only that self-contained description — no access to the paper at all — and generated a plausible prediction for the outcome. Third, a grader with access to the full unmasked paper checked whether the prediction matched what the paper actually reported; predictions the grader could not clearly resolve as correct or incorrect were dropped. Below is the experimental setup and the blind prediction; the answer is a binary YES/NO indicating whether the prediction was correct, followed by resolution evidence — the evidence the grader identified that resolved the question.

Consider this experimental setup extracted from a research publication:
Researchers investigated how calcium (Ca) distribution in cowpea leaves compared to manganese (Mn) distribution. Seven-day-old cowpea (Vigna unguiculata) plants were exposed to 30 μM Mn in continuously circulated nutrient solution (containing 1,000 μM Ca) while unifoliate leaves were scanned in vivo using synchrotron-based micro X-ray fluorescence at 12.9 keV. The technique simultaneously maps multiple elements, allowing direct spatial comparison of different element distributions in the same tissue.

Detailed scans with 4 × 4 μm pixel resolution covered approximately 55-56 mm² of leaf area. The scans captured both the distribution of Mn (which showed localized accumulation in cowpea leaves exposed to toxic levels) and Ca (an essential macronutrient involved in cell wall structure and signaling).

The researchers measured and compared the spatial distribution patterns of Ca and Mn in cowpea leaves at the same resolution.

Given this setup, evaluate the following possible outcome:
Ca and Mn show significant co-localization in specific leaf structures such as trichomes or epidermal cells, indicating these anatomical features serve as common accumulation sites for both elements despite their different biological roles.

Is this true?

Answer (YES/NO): NO